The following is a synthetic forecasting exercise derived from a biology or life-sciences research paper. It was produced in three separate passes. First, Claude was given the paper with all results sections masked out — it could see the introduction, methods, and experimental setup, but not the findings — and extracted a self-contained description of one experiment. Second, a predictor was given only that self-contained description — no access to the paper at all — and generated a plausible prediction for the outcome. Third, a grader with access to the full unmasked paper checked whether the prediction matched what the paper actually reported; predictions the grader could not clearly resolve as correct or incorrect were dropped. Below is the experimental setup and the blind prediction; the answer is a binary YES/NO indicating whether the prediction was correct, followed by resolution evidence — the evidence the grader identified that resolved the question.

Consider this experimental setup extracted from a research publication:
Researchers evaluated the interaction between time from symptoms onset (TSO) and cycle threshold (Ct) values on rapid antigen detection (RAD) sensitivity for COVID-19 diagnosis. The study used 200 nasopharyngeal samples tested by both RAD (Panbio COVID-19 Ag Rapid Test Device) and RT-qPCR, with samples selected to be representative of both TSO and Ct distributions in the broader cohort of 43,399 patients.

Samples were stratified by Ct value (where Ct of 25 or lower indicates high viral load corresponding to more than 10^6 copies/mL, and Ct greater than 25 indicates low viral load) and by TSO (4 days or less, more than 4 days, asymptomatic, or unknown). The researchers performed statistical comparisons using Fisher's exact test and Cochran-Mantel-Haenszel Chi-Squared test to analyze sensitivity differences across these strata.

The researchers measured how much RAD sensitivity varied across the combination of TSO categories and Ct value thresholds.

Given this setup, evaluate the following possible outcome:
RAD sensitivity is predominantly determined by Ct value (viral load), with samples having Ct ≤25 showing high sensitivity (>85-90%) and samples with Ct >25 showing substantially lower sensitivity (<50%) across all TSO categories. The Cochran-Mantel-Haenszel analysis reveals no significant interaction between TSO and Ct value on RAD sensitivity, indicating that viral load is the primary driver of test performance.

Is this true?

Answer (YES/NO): NO